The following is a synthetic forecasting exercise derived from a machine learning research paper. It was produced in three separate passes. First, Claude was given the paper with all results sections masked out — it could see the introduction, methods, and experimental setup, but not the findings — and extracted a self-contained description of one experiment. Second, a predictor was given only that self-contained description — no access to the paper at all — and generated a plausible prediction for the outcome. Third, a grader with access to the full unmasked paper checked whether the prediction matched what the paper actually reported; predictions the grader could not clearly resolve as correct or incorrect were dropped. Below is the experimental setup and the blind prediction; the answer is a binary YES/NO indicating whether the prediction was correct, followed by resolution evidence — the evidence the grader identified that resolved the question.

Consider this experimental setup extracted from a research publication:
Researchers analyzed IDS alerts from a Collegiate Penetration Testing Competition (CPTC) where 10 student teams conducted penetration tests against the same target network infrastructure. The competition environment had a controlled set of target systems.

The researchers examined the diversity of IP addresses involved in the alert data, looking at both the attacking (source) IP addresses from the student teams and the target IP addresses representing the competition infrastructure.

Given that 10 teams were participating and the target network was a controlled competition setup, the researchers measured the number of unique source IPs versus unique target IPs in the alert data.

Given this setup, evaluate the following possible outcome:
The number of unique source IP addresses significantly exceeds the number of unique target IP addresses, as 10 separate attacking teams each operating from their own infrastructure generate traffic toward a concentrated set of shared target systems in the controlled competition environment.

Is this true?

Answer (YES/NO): NO